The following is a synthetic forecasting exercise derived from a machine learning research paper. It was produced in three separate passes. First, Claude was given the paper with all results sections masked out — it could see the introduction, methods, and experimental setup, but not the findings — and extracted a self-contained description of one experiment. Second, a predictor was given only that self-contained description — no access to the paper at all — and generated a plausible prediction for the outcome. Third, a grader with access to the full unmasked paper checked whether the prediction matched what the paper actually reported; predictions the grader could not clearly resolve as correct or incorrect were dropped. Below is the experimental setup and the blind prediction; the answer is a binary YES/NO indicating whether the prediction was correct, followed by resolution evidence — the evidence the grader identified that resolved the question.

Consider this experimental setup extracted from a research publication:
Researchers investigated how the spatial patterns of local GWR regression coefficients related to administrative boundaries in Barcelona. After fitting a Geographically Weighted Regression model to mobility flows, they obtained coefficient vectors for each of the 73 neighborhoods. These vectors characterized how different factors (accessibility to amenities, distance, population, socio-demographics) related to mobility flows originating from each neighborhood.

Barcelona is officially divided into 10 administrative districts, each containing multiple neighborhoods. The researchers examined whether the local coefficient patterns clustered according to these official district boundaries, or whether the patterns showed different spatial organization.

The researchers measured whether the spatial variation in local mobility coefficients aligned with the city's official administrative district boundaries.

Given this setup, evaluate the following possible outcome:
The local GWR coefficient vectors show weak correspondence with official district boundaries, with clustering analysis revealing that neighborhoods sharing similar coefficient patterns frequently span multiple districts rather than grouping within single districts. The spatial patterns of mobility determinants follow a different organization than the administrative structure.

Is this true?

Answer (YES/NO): YES